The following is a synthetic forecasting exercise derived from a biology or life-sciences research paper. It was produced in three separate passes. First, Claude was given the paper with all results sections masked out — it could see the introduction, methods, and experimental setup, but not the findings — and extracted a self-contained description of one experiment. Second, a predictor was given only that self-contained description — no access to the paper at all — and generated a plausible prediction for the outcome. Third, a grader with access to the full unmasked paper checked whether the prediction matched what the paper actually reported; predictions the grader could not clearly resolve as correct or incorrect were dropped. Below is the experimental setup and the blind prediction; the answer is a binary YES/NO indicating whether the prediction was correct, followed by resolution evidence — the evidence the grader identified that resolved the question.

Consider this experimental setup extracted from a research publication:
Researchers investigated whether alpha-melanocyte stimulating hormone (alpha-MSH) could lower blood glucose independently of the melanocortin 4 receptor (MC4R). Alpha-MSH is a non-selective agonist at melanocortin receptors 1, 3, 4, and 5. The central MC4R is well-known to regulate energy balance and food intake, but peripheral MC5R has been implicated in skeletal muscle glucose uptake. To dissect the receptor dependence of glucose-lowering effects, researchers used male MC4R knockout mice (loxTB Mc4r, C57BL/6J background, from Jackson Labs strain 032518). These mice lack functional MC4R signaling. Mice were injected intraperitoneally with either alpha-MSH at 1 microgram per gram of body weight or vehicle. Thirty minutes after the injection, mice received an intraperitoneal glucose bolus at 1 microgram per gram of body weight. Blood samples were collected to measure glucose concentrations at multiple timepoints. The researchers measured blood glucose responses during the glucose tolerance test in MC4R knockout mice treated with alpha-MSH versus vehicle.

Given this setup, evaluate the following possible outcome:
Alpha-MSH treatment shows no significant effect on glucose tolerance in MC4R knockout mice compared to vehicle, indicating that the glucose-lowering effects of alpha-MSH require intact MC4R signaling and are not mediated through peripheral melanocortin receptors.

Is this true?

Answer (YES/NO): NO